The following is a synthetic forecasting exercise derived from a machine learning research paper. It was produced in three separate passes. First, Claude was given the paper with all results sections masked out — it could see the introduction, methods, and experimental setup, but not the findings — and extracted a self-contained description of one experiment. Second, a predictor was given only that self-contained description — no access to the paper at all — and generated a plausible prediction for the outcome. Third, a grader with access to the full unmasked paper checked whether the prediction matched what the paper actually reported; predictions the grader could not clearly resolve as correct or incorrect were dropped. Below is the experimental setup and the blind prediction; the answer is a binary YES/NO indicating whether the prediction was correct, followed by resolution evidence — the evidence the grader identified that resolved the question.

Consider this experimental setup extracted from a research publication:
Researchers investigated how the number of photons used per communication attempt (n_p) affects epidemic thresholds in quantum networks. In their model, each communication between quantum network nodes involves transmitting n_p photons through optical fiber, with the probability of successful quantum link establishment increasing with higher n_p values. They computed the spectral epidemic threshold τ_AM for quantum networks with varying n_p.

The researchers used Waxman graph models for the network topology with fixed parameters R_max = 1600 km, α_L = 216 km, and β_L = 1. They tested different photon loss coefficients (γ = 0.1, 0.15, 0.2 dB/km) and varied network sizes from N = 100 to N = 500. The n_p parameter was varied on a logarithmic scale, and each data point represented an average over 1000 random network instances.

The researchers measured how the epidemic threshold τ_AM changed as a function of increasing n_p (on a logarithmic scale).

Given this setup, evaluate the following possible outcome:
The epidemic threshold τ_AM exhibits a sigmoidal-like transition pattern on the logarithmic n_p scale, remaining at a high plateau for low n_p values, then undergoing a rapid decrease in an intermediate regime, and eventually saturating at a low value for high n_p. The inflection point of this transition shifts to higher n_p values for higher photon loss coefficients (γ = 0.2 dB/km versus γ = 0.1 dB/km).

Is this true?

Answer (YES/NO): NO